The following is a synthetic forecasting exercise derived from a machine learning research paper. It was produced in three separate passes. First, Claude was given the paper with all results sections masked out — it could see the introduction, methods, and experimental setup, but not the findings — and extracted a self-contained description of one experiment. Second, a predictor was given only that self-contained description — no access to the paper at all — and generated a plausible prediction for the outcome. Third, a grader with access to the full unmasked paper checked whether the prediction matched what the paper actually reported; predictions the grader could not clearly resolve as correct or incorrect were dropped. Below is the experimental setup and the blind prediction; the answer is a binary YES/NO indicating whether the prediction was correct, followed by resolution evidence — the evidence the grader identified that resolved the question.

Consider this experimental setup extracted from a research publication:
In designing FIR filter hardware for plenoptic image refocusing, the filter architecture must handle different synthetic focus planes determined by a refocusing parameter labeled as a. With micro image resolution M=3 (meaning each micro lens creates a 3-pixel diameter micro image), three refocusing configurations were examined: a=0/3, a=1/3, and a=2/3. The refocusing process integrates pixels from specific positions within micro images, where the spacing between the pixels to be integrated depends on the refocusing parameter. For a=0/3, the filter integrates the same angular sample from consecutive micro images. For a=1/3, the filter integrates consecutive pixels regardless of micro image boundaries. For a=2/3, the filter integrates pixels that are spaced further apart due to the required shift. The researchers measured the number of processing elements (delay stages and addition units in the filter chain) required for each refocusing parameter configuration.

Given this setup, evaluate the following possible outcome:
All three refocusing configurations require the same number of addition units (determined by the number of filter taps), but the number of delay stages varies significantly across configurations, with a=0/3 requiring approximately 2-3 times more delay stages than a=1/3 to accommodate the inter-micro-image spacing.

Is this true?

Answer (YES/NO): NO